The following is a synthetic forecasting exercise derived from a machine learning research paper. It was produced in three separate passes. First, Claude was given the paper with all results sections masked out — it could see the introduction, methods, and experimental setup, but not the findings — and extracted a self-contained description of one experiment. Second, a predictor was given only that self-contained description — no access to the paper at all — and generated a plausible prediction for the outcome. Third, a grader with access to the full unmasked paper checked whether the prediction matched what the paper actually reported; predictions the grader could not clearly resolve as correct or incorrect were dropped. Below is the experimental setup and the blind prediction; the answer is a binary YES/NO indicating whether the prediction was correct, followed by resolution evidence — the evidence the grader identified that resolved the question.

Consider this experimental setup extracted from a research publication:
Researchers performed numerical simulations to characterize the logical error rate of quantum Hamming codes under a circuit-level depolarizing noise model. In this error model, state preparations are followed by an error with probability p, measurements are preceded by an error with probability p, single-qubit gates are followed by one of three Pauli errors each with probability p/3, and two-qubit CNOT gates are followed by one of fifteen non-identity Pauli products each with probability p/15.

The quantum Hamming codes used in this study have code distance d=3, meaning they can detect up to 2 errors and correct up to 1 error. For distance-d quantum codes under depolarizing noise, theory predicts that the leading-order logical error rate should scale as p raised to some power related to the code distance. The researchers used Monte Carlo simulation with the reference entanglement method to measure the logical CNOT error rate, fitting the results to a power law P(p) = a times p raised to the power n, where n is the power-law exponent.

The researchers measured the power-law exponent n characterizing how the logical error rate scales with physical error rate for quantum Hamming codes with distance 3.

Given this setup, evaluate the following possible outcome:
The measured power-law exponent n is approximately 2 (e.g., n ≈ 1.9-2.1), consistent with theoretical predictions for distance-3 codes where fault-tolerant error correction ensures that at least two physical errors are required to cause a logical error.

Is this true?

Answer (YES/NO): YES